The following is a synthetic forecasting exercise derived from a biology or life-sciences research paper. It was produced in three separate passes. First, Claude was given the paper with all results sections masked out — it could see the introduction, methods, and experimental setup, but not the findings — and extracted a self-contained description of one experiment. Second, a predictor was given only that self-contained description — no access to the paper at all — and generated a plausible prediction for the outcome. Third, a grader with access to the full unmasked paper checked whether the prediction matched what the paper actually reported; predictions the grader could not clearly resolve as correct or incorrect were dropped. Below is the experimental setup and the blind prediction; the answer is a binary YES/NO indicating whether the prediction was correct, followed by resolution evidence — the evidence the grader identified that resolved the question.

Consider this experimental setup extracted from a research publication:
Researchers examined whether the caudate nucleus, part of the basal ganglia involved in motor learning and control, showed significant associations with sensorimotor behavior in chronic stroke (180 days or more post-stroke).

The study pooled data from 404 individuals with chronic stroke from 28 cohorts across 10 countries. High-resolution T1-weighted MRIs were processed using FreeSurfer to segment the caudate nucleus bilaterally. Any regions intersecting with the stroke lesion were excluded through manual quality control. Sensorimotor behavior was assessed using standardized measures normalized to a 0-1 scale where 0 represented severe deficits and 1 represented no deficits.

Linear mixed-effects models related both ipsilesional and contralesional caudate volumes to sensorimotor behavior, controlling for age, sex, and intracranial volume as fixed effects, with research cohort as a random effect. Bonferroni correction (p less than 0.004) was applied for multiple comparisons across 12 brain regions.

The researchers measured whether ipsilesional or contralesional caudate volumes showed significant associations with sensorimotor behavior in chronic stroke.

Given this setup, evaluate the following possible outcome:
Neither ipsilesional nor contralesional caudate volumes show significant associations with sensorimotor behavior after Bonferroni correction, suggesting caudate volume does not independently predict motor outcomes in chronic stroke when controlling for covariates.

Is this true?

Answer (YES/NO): YES